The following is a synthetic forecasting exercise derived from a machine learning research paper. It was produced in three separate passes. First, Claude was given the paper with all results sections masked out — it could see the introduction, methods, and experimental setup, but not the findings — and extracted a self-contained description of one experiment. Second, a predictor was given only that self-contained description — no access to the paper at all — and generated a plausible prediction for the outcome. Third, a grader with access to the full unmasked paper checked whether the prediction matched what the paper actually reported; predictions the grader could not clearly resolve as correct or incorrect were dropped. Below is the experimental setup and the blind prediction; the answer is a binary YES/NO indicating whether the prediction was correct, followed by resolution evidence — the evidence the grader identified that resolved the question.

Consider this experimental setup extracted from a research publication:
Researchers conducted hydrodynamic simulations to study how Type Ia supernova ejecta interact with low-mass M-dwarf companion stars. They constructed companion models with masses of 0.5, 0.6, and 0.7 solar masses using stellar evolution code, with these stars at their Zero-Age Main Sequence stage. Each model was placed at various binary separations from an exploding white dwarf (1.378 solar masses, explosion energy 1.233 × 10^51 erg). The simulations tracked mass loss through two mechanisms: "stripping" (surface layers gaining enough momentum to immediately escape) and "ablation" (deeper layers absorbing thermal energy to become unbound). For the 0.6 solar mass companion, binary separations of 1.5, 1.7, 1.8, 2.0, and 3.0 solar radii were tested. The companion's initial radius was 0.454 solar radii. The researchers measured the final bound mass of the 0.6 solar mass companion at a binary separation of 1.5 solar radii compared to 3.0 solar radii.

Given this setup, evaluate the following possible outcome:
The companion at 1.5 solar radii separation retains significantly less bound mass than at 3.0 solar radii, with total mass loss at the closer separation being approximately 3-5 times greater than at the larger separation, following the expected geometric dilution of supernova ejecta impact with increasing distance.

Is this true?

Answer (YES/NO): NO